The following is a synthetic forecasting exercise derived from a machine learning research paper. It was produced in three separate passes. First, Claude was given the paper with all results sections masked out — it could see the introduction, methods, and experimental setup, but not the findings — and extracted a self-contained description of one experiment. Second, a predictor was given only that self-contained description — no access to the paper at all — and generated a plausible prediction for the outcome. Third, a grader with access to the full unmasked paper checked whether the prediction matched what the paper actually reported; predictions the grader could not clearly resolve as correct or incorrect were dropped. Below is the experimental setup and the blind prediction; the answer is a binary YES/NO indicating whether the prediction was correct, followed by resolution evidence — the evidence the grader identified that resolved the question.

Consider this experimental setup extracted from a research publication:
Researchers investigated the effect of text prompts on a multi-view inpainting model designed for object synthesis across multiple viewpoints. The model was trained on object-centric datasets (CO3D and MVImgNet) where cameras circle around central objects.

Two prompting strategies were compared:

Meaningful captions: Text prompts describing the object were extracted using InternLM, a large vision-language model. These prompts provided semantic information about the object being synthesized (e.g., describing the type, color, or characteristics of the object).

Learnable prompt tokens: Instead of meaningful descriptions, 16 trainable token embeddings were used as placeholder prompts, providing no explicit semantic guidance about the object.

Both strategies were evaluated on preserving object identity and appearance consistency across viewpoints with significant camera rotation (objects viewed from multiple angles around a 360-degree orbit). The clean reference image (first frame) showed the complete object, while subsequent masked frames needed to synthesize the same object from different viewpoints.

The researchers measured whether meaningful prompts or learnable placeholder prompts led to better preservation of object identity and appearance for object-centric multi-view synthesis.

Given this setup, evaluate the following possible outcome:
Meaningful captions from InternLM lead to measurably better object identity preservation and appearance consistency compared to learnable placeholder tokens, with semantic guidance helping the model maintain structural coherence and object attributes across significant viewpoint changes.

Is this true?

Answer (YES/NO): YES